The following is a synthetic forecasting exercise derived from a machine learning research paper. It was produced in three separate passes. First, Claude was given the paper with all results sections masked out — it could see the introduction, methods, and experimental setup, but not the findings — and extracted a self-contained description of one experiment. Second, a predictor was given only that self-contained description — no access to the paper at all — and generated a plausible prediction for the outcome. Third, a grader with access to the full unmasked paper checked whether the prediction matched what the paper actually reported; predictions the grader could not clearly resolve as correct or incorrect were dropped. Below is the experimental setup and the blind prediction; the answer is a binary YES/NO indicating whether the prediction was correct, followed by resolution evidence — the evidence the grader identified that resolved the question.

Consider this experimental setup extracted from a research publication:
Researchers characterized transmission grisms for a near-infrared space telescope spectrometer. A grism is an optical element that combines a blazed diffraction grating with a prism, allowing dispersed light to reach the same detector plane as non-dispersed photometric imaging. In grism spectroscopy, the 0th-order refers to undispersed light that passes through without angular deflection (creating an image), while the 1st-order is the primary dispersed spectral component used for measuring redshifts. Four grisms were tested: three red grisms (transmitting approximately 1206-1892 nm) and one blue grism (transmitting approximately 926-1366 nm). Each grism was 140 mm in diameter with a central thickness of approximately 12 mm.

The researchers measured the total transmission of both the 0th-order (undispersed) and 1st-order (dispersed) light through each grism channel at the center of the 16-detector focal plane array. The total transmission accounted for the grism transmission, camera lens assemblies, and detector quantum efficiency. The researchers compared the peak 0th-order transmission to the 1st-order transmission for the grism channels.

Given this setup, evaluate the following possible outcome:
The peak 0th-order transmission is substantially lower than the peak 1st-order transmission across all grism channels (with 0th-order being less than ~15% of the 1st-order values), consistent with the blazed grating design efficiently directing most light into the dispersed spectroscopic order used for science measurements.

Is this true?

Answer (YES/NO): YES